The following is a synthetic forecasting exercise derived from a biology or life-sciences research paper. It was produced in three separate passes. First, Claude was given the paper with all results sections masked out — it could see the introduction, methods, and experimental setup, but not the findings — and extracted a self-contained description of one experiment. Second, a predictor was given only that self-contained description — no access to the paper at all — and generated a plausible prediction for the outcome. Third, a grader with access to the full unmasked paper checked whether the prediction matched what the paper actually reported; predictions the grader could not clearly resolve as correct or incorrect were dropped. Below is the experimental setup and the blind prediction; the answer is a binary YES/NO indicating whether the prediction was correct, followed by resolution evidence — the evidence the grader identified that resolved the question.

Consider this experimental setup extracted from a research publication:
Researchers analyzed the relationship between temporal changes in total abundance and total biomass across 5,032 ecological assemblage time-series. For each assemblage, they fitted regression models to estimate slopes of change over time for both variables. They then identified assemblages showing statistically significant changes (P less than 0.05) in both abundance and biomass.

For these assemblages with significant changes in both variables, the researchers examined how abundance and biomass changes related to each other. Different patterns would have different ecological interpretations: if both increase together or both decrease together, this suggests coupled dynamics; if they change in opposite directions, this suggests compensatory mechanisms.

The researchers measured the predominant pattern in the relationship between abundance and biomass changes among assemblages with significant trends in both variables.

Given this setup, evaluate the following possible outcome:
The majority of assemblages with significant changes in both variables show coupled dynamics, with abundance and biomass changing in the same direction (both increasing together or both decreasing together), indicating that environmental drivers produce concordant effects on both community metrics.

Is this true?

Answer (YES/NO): YES